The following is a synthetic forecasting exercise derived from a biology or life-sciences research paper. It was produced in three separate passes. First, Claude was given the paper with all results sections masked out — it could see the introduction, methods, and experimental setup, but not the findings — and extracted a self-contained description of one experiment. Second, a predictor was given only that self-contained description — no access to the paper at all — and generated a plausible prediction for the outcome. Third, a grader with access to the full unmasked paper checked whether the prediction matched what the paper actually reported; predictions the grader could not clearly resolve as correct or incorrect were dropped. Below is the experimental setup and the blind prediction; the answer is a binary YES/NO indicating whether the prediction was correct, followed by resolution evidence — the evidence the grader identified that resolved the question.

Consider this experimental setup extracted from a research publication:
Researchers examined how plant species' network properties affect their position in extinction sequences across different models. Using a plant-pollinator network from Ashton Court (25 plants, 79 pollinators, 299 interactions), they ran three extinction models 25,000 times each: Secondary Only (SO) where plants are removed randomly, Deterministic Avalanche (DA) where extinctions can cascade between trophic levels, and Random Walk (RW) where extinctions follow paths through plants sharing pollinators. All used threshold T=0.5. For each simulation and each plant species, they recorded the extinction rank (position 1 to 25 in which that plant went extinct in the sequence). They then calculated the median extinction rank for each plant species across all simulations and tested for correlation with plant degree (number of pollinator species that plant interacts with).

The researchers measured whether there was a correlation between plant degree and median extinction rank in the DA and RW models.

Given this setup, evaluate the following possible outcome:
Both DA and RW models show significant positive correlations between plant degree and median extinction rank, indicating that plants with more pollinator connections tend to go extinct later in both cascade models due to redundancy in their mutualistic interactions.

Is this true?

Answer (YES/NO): NO